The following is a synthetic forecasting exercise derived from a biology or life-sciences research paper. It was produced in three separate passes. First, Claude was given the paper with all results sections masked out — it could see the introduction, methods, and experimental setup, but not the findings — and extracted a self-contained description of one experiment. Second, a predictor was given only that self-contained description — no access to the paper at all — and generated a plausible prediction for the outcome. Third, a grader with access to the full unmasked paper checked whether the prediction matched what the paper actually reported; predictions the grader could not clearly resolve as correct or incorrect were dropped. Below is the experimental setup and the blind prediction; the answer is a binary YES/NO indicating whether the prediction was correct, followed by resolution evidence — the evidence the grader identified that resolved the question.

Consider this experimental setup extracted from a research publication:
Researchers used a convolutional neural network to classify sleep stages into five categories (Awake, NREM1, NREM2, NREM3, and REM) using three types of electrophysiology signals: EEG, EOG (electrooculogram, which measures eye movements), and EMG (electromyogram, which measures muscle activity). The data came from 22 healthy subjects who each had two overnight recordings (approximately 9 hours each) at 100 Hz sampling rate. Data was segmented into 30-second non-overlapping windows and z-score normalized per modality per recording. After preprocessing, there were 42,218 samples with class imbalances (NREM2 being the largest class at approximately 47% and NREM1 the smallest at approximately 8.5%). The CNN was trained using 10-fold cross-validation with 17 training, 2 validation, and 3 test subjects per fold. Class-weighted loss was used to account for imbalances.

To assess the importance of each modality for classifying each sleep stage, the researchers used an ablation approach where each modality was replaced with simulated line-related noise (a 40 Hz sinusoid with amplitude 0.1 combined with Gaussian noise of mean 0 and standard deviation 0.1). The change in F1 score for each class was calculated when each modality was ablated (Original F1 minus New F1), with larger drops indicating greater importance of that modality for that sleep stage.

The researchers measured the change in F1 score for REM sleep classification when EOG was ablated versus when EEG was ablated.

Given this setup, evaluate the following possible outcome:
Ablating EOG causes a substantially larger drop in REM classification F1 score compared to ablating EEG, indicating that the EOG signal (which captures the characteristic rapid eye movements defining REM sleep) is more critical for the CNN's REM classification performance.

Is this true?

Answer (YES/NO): NO